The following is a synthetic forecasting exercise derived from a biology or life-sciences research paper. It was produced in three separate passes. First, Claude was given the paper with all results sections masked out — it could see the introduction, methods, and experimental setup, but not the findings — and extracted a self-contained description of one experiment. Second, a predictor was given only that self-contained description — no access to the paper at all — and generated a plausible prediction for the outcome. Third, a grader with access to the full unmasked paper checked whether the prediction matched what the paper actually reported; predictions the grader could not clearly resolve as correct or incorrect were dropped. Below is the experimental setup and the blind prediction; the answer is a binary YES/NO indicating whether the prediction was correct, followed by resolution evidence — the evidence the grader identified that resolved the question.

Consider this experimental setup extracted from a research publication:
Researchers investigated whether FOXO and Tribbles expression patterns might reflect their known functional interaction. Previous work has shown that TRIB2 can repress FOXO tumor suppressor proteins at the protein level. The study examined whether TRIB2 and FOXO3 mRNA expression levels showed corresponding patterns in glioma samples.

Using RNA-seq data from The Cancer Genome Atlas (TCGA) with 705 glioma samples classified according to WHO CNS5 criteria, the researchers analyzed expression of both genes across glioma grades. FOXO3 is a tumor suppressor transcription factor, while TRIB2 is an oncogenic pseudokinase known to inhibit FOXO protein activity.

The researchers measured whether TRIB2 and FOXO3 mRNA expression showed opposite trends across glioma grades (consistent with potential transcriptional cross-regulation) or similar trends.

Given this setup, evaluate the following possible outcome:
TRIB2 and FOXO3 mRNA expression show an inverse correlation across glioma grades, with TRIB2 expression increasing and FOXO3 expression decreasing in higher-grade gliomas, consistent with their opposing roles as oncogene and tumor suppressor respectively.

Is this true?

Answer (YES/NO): YES